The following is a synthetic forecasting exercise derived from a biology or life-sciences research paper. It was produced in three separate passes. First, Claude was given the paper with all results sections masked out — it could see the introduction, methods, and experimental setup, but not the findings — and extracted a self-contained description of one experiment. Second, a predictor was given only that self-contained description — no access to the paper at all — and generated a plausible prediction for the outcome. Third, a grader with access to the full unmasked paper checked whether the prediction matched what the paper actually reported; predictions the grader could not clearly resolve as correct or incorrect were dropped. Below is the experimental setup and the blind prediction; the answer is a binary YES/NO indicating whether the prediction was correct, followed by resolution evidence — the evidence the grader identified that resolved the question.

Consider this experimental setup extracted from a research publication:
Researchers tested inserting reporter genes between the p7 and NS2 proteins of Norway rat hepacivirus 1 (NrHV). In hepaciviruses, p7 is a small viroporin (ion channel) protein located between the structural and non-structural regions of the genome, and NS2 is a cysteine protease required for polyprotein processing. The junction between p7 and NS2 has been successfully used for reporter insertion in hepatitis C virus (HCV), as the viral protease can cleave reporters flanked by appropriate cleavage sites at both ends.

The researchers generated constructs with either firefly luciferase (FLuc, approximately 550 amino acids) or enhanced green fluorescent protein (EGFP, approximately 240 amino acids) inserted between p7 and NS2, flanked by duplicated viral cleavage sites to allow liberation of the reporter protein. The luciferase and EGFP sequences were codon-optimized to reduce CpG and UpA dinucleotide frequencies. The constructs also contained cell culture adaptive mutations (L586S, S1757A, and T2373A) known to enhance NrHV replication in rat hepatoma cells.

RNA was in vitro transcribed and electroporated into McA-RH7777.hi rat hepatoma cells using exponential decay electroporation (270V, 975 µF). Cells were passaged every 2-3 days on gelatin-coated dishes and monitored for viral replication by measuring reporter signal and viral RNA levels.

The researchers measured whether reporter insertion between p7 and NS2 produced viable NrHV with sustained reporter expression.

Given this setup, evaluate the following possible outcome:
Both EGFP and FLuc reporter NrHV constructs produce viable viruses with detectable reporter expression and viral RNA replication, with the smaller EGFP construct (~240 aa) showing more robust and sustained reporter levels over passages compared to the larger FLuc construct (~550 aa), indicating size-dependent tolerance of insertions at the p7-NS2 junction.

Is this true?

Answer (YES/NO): NO